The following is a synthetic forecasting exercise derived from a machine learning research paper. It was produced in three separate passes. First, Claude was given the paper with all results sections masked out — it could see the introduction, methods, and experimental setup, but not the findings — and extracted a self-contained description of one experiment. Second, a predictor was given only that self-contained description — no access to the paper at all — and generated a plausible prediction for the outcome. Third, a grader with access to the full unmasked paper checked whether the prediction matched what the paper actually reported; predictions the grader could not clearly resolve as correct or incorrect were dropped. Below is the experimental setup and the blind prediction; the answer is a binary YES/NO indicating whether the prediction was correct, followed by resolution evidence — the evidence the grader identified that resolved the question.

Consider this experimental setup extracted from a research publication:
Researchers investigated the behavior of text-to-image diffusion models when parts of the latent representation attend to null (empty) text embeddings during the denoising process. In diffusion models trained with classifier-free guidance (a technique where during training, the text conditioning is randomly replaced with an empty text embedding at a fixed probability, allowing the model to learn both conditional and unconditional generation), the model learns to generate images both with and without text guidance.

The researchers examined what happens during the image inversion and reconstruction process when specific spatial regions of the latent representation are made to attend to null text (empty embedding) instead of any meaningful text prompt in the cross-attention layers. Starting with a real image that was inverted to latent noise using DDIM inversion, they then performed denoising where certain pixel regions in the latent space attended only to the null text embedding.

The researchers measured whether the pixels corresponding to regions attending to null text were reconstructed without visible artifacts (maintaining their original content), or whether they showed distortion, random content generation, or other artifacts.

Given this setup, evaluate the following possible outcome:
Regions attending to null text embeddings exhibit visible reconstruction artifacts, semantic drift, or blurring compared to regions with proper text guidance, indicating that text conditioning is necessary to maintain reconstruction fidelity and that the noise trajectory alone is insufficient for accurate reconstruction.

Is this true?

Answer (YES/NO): NO